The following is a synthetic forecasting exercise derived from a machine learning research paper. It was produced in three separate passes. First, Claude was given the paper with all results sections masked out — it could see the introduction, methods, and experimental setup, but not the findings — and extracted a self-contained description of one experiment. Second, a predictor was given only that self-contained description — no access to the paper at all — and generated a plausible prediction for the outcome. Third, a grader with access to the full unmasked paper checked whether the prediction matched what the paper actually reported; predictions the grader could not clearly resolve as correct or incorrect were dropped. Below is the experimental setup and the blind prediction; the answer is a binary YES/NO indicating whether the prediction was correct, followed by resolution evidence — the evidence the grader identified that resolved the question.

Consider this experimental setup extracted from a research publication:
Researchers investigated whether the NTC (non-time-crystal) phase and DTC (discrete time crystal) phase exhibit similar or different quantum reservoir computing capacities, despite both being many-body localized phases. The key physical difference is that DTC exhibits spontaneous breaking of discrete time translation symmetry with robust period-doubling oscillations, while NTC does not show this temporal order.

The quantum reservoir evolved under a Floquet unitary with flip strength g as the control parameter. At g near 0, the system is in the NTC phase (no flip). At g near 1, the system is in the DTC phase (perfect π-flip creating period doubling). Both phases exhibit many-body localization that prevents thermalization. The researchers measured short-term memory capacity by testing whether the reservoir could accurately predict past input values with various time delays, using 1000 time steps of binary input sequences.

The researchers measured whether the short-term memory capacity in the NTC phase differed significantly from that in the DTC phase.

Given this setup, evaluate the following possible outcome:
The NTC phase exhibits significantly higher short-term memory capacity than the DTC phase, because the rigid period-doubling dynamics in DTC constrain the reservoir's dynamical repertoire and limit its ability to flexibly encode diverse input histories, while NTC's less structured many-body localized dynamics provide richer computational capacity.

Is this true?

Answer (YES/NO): NO